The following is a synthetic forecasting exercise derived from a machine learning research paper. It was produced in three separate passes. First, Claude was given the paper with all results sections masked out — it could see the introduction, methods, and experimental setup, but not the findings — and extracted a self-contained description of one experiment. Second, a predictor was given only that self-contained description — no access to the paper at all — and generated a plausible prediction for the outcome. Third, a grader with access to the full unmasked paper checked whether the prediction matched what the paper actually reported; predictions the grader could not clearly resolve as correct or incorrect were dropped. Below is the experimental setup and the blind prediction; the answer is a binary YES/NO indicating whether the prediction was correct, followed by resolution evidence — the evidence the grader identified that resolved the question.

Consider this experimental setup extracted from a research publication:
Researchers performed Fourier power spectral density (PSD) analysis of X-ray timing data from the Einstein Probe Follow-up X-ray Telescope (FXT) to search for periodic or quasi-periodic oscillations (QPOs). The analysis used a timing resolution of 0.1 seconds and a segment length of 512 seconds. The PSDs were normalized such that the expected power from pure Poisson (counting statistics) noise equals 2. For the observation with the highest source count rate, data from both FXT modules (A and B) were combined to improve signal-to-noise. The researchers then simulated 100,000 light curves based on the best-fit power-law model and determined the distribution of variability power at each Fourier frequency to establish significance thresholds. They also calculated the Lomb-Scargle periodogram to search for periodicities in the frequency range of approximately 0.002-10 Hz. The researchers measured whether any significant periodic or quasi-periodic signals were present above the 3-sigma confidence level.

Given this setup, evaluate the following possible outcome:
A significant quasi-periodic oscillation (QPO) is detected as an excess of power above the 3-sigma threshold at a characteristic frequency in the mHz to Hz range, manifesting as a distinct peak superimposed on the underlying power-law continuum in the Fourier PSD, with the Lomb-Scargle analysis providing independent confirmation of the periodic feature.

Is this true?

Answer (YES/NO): NO